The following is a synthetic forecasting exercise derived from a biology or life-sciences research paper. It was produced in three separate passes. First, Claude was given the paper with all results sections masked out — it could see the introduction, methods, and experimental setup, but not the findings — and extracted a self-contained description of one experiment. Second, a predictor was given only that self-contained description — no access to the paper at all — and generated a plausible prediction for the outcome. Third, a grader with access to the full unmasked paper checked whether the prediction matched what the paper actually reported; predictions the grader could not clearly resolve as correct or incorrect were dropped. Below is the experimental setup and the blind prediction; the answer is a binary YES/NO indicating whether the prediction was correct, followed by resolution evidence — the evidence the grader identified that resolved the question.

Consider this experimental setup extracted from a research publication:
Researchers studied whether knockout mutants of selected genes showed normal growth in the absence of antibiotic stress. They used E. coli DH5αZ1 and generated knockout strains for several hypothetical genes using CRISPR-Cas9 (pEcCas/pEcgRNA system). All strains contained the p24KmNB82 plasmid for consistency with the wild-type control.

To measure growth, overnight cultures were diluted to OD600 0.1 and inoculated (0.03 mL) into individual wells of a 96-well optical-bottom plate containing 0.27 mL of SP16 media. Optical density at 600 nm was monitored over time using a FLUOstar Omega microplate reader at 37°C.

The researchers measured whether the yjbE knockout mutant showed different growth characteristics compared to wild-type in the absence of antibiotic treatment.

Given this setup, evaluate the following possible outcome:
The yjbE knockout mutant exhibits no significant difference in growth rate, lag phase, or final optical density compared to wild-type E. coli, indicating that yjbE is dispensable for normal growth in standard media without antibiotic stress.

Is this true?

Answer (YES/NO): YES